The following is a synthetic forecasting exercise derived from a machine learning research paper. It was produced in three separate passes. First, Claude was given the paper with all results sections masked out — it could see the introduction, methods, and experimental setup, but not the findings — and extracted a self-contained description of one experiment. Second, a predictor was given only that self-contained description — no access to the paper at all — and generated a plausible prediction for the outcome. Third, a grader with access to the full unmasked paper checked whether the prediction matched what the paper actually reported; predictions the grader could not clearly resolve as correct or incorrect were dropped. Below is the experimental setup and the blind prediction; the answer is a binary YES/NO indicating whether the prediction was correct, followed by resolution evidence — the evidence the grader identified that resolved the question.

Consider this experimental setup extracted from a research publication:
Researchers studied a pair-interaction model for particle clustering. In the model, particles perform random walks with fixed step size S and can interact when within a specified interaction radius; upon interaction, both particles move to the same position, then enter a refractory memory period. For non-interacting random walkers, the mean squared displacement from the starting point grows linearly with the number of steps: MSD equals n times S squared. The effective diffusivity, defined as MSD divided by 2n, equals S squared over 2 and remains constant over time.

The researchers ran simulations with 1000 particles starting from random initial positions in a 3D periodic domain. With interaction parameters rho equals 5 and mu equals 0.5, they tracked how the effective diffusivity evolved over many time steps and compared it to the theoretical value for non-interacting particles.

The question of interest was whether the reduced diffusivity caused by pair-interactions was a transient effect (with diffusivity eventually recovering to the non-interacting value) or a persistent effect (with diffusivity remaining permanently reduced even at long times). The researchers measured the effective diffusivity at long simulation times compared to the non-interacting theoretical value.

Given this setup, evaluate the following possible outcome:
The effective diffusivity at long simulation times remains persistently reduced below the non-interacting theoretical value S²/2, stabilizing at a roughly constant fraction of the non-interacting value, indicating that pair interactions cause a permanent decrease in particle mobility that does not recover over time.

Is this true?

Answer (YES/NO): YES